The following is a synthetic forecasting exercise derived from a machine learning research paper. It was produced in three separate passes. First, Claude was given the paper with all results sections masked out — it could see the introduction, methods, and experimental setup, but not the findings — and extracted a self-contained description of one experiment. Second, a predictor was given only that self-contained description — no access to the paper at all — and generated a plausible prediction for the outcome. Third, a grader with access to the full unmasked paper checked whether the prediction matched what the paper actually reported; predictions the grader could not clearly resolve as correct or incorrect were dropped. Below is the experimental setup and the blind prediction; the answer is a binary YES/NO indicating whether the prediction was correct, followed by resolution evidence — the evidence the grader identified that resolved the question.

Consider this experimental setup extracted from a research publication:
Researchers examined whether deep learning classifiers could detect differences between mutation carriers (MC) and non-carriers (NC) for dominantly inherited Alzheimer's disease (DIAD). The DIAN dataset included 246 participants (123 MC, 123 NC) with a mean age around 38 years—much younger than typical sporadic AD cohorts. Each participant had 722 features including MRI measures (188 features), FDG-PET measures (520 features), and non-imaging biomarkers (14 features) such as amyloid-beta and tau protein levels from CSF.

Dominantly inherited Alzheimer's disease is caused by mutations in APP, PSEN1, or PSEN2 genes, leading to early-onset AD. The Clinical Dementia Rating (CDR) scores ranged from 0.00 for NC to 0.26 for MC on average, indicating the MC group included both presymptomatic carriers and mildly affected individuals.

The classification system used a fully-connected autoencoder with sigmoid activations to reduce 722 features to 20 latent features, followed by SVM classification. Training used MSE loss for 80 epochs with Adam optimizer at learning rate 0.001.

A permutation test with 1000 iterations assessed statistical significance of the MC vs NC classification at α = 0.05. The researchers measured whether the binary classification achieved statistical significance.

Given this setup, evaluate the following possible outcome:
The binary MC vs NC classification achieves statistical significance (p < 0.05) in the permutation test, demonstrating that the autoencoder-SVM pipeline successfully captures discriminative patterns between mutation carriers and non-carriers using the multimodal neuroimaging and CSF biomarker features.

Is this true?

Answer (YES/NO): YES